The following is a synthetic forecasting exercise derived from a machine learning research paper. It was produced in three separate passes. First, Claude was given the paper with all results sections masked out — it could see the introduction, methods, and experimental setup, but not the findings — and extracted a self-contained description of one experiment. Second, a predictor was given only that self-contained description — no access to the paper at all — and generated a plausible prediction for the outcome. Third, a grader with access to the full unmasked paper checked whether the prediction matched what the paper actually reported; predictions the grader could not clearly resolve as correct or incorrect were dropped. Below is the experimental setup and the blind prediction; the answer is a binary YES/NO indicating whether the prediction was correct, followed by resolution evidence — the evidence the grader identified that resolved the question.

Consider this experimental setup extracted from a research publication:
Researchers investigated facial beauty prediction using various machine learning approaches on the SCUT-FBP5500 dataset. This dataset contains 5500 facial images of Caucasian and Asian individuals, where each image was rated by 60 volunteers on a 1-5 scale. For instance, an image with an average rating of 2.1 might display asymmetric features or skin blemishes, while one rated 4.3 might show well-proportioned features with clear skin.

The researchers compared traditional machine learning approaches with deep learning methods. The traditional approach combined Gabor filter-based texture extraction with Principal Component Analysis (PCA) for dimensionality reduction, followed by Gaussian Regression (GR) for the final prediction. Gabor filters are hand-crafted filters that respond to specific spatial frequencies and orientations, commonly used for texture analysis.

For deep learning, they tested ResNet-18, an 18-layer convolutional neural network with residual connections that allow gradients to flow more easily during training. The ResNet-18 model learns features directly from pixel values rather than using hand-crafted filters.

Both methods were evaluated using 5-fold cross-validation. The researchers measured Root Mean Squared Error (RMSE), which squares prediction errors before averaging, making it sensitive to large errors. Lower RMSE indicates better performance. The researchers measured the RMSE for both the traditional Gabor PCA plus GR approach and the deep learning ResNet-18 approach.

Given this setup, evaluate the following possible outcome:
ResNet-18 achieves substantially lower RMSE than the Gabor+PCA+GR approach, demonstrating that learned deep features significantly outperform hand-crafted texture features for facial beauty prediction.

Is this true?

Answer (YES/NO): YES